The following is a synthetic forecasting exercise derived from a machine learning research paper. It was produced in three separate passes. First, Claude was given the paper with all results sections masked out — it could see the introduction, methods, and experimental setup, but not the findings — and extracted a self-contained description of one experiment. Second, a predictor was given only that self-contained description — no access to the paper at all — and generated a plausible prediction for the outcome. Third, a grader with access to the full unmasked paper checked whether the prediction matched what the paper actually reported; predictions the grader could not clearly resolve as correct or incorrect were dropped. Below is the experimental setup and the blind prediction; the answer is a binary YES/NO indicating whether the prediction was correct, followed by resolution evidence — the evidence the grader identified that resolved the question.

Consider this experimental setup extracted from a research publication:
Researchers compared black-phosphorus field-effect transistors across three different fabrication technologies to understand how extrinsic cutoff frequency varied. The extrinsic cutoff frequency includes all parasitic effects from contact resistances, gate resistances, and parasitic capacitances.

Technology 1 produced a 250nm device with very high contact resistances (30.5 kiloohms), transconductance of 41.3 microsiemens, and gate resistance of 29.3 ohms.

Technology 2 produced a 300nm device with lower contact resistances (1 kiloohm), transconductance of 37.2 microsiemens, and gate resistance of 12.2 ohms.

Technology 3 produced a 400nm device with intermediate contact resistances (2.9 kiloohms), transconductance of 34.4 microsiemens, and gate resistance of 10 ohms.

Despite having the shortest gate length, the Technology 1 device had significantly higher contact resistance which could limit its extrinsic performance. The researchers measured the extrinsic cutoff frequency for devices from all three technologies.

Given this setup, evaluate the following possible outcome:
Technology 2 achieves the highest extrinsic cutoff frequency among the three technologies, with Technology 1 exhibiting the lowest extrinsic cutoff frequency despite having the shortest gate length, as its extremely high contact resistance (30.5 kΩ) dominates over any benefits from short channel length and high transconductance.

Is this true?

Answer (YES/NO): NO